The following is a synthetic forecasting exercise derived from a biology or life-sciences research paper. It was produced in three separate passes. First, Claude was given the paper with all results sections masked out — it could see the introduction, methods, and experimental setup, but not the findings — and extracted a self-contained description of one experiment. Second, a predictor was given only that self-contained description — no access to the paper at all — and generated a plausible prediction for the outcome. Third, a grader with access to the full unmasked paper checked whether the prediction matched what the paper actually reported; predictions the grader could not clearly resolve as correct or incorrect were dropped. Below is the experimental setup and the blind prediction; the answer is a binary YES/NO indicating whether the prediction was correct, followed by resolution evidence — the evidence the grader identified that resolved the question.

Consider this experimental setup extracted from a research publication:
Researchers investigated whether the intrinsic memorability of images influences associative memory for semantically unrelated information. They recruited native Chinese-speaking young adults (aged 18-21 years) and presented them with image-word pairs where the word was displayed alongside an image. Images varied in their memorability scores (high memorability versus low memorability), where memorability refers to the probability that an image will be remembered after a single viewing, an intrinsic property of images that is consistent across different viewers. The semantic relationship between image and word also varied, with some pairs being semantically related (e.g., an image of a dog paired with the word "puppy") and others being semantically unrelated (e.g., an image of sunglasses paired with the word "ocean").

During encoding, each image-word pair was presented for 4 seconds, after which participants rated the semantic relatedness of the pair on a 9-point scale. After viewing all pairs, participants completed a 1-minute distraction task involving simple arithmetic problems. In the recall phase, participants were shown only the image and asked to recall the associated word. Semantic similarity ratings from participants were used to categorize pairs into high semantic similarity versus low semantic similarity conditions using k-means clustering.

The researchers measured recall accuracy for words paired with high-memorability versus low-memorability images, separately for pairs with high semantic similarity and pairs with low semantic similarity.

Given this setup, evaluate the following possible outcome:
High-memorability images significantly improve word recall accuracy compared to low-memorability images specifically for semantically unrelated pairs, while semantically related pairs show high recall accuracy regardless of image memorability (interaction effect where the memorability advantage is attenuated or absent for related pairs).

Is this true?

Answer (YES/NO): YES